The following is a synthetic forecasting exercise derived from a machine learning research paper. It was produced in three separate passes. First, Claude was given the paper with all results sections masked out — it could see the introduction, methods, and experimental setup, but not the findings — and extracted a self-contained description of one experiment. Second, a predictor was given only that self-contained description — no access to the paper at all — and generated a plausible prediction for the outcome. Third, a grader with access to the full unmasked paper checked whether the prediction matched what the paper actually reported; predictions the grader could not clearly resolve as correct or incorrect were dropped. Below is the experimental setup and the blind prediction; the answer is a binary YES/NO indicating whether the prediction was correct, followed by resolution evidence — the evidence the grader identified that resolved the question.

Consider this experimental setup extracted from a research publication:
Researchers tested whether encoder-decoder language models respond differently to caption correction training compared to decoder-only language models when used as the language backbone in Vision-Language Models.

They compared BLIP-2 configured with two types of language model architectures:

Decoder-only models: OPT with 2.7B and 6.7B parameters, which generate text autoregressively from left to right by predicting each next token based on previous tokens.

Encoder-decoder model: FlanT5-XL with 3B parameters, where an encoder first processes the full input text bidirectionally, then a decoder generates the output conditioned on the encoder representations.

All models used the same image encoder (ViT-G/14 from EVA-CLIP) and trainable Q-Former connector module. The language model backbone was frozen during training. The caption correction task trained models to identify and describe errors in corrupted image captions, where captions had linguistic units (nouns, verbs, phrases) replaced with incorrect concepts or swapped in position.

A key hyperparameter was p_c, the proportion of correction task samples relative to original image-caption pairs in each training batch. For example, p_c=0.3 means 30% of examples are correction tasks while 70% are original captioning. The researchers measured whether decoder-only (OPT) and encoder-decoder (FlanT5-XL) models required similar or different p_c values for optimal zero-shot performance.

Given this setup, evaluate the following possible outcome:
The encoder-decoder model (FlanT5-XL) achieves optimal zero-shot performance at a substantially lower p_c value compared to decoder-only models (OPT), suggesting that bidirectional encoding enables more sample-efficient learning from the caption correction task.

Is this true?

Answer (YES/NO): NO